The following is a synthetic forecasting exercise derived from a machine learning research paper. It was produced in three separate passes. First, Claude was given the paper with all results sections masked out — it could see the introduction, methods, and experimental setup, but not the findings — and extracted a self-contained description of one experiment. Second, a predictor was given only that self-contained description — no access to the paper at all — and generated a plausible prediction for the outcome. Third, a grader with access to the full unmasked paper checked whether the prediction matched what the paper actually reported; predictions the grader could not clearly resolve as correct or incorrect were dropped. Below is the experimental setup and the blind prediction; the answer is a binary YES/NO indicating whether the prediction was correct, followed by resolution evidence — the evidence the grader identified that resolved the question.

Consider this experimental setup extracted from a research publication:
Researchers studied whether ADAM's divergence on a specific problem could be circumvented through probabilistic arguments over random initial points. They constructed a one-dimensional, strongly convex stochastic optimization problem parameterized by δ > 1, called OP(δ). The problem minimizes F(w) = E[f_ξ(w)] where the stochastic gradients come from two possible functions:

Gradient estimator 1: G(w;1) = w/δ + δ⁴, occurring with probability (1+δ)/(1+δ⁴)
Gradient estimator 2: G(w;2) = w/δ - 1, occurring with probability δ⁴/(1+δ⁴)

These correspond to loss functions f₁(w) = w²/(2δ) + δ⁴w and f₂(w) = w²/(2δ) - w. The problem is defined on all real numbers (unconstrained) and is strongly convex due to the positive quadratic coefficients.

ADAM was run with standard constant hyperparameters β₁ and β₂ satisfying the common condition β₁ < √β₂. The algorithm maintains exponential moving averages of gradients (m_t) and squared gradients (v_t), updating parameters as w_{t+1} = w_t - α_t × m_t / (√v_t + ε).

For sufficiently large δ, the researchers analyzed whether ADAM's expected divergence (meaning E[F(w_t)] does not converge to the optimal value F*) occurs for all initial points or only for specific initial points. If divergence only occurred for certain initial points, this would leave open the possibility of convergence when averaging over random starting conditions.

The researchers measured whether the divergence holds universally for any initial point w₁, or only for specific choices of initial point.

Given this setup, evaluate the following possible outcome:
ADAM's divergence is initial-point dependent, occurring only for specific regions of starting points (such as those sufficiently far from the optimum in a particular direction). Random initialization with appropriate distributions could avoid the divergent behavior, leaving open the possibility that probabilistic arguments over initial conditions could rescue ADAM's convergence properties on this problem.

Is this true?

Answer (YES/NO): NO